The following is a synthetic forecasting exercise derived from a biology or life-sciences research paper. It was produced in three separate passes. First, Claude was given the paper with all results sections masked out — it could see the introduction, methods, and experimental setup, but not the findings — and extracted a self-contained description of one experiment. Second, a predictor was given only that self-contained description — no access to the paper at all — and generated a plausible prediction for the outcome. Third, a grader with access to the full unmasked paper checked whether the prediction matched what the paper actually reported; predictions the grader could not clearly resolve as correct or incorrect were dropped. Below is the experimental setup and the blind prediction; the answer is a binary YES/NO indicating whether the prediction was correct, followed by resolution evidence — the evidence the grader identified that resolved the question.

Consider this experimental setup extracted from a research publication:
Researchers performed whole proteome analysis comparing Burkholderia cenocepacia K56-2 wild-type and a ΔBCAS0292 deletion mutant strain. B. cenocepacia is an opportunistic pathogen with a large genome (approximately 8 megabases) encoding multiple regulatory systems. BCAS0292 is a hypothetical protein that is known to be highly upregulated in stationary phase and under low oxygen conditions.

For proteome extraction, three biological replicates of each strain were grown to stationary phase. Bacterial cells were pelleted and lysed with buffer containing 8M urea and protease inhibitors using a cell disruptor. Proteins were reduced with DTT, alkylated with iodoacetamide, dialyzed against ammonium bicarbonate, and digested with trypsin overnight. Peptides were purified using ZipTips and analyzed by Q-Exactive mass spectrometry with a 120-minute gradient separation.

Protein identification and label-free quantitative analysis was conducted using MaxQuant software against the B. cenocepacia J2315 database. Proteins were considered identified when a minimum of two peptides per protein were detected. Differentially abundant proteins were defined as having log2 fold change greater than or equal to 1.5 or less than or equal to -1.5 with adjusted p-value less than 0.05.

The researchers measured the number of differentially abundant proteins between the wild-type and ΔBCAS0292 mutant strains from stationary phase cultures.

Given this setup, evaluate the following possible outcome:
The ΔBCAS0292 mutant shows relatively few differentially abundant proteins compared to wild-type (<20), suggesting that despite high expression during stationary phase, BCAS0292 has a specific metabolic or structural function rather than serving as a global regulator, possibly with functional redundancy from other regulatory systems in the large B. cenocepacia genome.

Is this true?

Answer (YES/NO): NO